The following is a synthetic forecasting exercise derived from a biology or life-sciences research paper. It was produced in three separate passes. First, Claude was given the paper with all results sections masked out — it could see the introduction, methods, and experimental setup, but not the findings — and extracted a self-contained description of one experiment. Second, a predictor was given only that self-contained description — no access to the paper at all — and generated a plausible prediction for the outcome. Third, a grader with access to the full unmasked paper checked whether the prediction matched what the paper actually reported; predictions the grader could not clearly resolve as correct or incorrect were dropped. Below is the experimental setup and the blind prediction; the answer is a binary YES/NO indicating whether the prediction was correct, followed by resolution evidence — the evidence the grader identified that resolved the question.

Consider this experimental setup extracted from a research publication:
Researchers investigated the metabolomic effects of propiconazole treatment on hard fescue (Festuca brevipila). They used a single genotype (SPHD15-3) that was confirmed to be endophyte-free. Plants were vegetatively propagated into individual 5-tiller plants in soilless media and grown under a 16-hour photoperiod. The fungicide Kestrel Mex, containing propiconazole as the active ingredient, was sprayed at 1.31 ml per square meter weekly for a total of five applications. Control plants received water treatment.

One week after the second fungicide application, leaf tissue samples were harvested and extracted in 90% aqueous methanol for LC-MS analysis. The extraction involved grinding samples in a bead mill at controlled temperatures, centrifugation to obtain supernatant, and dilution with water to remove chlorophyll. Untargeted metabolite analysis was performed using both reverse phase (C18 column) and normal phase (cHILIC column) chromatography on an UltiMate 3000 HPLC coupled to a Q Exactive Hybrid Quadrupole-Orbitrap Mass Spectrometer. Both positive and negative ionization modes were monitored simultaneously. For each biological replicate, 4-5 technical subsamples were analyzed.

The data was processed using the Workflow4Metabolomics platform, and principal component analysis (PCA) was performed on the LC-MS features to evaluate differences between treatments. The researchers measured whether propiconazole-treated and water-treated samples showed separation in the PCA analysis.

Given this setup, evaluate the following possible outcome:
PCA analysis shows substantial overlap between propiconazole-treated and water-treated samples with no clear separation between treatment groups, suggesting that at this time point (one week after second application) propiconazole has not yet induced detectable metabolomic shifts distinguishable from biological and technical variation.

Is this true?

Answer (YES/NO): NO